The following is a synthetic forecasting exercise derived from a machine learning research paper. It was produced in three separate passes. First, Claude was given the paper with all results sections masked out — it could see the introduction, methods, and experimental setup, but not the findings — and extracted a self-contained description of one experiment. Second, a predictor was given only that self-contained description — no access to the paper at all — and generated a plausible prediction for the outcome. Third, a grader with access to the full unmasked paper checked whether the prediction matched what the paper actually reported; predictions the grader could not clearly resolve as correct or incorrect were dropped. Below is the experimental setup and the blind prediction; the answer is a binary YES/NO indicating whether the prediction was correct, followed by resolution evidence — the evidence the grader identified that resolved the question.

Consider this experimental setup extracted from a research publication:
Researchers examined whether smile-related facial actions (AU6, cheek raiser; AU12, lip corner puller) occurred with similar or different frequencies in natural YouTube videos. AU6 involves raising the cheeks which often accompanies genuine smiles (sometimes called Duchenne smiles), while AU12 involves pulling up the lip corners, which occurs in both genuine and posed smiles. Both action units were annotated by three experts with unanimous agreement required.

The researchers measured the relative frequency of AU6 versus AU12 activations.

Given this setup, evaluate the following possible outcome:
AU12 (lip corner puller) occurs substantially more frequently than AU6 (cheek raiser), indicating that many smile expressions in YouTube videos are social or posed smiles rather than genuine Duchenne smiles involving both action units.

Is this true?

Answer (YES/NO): YES